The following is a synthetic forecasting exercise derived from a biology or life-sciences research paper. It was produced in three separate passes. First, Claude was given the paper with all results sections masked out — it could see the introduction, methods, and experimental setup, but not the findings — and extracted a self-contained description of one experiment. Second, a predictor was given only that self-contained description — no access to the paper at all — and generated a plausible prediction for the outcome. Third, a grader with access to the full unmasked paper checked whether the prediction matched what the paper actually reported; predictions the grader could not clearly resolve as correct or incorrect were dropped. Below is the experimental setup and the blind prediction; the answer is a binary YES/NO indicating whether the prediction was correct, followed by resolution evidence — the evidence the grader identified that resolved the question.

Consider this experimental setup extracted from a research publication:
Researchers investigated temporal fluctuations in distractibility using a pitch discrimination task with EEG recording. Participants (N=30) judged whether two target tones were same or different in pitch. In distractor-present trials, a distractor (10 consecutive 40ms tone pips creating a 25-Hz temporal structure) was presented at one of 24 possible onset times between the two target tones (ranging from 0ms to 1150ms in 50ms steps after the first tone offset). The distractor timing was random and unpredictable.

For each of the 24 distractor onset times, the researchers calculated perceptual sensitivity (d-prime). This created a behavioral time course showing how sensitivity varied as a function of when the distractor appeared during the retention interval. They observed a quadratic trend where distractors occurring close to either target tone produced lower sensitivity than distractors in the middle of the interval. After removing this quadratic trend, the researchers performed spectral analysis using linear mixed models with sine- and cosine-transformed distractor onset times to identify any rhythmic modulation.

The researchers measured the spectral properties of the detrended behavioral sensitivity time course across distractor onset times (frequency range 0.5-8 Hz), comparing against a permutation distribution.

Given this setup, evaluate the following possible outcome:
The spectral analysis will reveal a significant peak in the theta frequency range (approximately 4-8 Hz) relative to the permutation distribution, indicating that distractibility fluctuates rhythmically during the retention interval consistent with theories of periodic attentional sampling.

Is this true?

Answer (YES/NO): YES